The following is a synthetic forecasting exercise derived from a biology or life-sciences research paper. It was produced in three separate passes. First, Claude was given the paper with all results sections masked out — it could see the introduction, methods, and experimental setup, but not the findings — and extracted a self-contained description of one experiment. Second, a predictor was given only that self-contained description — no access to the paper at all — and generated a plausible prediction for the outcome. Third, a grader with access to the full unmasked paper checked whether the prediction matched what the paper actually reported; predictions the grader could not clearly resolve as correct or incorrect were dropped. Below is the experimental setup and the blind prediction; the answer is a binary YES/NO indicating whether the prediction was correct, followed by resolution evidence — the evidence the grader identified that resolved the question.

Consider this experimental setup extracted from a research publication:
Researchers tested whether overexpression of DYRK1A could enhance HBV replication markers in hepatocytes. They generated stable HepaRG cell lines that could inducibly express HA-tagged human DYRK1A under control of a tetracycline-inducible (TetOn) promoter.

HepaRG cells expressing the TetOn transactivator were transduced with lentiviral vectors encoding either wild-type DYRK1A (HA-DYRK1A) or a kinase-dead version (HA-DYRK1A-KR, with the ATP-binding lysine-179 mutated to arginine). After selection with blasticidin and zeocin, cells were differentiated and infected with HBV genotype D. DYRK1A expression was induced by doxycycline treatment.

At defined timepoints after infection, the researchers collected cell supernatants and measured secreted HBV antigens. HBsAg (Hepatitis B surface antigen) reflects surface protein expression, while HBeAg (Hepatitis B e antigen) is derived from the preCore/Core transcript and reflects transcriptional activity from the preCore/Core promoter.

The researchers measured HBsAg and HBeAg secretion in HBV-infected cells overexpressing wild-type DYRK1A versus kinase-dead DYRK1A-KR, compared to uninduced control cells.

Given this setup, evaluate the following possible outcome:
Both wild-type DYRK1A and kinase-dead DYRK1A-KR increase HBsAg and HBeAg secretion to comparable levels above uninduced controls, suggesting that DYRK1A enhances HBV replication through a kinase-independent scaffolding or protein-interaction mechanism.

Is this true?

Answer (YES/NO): NO